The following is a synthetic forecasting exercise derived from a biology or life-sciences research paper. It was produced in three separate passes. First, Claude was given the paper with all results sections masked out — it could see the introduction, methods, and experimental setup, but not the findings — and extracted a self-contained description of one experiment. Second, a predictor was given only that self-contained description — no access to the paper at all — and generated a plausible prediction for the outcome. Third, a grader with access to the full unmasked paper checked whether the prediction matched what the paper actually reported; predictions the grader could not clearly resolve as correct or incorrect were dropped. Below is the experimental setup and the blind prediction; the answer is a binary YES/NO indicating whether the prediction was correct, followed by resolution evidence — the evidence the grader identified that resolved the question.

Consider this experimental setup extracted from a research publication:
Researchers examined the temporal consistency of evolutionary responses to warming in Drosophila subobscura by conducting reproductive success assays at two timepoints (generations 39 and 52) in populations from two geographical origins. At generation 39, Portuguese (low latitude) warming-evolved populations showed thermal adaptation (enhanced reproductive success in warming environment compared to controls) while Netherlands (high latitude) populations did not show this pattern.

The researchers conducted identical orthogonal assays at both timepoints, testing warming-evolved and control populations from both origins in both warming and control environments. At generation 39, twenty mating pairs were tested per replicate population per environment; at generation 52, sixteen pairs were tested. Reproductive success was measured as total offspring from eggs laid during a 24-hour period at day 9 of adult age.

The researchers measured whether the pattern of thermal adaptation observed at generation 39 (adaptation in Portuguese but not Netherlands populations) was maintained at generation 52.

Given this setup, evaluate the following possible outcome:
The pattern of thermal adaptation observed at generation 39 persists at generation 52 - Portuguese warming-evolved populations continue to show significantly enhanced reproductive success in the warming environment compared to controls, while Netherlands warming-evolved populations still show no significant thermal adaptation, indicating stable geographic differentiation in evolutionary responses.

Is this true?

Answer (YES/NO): NO